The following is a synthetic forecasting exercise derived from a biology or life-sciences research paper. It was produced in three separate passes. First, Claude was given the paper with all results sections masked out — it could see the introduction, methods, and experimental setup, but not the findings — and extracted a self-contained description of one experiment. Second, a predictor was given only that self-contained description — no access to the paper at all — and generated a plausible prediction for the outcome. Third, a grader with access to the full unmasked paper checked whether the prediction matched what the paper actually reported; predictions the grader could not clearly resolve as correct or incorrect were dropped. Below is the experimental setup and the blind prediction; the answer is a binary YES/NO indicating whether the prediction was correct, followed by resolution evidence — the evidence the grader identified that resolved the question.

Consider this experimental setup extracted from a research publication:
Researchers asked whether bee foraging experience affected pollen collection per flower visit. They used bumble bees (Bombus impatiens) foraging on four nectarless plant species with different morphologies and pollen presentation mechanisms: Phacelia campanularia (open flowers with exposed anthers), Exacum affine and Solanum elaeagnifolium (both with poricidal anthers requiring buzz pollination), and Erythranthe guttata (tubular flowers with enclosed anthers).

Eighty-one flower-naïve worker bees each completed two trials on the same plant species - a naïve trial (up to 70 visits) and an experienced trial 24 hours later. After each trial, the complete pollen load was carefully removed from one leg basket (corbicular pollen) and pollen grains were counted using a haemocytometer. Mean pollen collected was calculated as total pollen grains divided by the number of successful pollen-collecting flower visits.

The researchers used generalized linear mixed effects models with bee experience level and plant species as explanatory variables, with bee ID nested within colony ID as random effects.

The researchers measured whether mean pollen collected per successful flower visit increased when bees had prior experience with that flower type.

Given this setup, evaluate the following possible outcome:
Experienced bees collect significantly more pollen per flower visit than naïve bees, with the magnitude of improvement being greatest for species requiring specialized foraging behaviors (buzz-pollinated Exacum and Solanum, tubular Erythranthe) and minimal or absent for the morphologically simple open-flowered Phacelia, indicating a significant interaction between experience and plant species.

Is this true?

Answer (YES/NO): NO